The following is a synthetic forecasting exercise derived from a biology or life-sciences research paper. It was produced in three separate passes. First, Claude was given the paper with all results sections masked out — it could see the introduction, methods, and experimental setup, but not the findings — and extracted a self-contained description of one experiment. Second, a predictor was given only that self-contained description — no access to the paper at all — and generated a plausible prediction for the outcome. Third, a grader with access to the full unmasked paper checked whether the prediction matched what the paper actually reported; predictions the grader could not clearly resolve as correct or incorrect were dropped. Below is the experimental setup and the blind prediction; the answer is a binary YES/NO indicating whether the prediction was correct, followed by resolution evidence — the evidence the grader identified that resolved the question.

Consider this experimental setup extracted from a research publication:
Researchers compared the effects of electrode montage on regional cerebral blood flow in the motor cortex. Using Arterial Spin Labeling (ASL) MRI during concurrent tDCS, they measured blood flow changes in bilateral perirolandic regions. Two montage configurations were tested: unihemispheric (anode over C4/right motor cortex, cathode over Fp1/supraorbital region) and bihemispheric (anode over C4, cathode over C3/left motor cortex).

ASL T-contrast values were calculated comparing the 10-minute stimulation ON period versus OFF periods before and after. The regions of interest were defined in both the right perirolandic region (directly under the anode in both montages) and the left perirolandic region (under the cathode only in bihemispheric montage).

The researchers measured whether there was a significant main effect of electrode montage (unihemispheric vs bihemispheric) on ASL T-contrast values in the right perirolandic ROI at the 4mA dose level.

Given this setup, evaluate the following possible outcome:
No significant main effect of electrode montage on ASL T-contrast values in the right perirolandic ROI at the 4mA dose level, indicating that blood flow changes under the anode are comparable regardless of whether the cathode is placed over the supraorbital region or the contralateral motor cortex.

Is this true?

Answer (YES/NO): YES